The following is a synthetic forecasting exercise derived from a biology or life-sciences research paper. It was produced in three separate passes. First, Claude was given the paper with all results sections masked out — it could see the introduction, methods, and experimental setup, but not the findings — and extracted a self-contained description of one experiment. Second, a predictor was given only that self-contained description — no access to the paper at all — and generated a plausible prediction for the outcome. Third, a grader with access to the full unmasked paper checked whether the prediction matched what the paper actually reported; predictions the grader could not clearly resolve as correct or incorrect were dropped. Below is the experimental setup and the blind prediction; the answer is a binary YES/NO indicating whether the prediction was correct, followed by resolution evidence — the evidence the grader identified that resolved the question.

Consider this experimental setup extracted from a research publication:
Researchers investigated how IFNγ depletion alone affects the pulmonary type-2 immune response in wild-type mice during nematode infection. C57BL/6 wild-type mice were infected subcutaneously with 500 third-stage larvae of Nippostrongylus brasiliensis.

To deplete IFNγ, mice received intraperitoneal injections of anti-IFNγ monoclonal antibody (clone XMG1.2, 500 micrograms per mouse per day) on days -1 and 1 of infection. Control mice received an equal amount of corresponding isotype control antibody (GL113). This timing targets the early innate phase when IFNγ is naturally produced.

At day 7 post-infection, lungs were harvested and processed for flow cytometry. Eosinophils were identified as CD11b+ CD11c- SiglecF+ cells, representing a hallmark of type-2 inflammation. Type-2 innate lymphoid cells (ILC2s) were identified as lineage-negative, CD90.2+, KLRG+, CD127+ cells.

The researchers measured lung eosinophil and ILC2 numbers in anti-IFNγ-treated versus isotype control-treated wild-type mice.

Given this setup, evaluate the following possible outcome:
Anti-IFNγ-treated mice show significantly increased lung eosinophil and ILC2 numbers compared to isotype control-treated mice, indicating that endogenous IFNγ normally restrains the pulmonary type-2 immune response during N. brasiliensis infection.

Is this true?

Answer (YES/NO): NO